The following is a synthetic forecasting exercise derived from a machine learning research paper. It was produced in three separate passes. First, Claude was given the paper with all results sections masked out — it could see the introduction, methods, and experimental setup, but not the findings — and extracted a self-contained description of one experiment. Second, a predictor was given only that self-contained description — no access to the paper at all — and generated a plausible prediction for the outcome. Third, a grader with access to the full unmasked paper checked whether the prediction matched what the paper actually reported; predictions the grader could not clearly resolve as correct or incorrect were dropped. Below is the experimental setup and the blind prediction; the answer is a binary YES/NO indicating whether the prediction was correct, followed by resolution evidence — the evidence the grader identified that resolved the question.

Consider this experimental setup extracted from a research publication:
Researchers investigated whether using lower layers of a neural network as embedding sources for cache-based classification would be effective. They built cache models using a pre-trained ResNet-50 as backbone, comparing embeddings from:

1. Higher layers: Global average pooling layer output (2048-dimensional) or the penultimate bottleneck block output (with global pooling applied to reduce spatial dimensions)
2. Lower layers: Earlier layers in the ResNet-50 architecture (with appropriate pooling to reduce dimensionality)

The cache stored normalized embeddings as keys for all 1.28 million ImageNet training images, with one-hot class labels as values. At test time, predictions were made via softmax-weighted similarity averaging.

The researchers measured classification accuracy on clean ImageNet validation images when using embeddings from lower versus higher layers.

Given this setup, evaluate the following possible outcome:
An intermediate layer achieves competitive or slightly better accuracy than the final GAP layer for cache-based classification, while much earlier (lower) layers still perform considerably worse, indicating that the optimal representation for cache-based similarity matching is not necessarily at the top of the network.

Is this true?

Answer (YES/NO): NO